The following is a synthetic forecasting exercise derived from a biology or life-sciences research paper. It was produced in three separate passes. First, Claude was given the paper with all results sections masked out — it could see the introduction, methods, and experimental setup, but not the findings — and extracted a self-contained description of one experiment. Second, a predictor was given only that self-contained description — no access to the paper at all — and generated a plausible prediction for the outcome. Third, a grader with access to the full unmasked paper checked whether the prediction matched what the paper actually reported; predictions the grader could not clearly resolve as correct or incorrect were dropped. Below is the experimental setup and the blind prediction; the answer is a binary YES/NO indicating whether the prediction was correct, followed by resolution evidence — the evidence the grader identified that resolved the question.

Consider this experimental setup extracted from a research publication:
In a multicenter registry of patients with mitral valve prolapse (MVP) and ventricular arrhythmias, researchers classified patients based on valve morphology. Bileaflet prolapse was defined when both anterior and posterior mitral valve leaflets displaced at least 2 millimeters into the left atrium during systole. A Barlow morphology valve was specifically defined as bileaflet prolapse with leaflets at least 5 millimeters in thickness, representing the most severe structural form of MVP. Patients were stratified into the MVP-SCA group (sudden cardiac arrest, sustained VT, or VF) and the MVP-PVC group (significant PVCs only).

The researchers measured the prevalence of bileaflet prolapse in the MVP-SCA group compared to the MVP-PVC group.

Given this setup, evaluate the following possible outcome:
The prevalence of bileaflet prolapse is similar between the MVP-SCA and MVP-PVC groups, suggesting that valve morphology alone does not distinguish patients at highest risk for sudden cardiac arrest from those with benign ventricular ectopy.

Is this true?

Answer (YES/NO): YES